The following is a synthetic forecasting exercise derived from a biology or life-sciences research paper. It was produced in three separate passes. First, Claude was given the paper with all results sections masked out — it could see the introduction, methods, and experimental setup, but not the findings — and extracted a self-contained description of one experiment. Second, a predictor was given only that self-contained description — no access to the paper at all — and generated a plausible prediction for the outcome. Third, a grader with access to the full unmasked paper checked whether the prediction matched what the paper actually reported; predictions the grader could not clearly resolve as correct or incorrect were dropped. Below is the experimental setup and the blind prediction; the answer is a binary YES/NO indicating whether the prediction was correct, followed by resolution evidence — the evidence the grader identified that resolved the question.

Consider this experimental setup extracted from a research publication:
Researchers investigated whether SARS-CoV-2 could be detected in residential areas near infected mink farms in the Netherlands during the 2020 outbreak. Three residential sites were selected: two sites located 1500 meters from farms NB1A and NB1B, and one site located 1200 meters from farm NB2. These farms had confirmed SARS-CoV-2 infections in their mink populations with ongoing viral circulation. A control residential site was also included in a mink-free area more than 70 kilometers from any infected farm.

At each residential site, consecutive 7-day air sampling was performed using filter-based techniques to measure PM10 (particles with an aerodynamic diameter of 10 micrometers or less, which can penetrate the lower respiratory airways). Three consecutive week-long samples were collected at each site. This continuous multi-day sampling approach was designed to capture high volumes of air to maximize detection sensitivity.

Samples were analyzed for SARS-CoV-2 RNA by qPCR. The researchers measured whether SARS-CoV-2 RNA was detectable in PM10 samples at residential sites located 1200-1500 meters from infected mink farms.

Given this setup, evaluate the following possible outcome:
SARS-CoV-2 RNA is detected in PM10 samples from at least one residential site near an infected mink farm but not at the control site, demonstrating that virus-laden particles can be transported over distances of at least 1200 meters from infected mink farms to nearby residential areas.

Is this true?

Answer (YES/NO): NO